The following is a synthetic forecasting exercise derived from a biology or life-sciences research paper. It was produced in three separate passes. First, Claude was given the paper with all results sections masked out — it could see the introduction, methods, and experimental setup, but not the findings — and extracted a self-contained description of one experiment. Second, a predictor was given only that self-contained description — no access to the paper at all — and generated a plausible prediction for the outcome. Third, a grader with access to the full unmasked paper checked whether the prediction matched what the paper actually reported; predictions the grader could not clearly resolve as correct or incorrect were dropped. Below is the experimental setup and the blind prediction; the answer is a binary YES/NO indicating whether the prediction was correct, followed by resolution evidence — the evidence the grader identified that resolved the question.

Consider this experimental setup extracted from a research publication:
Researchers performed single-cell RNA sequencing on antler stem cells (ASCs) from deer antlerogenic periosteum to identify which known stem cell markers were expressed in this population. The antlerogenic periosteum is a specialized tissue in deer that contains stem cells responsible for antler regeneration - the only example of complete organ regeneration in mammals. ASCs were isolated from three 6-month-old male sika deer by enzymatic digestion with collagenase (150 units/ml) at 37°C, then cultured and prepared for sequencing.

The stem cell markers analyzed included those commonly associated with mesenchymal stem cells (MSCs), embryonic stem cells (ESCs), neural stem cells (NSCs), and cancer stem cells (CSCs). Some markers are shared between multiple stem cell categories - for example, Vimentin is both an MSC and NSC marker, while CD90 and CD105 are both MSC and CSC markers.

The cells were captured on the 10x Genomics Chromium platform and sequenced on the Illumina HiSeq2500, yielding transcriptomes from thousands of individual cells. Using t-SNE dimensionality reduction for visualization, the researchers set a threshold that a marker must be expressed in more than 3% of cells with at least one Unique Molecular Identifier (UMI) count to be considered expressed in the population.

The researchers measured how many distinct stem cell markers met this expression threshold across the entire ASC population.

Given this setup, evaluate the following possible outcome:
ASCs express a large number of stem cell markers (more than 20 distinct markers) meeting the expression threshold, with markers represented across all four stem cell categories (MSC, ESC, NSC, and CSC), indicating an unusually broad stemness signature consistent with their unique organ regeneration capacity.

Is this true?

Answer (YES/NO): NO